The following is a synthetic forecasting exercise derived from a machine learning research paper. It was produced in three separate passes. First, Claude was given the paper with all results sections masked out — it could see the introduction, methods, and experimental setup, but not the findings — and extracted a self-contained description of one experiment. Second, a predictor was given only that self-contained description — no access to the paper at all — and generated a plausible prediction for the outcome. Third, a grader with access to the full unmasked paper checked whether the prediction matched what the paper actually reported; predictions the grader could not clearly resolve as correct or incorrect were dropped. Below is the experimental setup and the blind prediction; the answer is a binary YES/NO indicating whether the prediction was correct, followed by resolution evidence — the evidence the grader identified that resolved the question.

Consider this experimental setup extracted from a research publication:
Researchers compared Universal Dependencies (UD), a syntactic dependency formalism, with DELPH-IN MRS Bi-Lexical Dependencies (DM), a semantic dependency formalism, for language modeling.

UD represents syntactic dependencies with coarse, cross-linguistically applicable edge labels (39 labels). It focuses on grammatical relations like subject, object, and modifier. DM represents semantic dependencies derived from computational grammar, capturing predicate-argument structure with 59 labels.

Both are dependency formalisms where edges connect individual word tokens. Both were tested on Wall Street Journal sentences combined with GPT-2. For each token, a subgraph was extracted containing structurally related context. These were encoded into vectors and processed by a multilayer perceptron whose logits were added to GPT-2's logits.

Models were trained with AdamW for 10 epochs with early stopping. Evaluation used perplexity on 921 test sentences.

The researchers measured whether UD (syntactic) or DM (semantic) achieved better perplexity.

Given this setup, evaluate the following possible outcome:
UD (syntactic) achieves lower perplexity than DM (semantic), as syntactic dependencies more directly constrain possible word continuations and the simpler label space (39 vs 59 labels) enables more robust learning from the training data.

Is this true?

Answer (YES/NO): NO